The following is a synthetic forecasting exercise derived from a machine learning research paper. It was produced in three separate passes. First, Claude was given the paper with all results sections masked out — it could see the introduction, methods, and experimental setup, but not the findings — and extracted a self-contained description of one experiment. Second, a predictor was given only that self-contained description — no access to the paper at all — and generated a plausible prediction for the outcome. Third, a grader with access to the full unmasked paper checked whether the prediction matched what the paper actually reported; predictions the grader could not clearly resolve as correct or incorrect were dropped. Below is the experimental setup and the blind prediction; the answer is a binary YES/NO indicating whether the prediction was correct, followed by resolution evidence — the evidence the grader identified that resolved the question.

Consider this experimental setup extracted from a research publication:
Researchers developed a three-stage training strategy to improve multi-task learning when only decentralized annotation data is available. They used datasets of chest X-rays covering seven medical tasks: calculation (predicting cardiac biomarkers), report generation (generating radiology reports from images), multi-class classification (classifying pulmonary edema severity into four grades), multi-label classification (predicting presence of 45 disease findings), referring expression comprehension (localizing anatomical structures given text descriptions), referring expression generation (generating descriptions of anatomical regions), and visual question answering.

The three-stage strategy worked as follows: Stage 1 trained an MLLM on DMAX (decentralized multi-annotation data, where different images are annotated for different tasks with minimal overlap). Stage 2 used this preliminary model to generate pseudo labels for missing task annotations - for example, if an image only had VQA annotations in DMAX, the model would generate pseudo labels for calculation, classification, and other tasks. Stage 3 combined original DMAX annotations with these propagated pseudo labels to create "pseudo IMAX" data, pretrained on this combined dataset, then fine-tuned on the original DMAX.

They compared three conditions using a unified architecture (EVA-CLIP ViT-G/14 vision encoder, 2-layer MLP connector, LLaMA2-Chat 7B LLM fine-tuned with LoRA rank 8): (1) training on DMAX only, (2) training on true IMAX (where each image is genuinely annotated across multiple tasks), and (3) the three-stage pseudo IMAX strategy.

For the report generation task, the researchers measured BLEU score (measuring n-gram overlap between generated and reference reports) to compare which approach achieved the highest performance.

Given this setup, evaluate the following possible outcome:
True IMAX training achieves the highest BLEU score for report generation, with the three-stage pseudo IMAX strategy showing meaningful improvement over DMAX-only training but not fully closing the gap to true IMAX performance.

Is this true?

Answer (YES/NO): NO